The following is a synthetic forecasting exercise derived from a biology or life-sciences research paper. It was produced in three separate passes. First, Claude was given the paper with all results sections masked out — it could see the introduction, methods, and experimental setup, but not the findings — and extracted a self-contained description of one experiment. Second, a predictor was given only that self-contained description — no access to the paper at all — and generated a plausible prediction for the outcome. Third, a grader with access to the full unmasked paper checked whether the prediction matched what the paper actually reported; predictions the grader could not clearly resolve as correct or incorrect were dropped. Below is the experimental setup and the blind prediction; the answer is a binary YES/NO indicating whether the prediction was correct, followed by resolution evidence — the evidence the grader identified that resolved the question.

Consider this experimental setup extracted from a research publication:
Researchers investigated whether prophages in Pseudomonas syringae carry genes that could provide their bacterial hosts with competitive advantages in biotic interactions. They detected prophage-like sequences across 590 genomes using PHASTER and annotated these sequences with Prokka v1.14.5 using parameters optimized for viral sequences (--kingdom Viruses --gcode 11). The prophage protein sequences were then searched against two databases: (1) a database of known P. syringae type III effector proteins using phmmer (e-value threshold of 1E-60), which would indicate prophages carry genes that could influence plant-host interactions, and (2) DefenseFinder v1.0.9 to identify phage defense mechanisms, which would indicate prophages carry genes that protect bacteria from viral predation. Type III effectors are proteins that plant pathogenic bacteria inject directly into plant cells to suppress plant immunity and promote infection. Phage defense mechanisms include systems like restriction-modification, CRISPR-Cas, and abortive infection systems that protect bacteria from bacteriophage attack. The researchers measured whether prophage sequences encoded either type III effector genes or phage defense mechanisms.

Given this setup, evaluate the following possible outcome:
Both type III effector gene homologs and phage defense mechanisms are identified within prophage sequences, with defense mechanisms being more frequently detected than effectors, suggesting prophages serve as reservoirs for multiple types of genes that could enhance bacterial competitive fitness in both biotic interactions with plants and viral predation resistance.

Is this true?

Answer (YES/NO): YES